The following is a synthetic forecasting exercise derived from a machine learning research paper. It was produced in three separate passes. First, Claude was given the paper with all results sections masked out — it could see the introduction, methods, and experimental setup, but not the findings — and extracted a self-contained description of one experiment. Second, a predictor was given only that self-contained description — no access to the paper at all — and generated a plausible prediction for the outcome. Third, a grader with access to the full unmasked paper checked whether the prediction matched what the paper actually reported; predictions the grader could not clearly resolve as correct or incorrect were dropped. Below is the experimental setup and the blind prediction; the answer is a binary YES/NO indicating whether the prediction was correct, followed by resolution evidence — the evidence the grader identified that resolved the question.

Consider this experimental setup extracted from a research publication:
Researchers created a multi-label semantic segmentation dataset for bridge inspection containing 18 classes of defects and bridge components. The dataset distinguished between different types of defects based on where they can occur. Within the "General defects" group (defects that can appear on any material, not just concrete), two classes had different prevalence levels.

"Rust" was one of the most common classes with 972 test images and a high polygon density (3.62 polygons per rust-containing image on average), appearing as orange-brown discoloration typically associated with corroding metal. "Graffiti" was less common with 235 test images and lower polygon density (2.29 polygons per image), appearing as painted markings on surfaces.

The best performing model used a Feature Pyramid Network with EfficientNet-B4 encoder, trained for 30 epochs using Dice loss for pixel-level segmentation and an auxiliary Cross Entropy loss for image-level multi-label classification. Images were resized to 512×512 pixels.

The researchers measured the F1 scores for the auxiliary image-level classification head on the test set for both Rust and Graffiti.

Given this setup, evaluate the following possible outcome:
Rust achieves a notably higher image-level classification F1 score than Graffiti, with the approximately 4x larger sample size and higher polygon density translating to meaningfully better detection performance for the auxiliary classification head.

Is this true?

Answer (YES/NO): NO